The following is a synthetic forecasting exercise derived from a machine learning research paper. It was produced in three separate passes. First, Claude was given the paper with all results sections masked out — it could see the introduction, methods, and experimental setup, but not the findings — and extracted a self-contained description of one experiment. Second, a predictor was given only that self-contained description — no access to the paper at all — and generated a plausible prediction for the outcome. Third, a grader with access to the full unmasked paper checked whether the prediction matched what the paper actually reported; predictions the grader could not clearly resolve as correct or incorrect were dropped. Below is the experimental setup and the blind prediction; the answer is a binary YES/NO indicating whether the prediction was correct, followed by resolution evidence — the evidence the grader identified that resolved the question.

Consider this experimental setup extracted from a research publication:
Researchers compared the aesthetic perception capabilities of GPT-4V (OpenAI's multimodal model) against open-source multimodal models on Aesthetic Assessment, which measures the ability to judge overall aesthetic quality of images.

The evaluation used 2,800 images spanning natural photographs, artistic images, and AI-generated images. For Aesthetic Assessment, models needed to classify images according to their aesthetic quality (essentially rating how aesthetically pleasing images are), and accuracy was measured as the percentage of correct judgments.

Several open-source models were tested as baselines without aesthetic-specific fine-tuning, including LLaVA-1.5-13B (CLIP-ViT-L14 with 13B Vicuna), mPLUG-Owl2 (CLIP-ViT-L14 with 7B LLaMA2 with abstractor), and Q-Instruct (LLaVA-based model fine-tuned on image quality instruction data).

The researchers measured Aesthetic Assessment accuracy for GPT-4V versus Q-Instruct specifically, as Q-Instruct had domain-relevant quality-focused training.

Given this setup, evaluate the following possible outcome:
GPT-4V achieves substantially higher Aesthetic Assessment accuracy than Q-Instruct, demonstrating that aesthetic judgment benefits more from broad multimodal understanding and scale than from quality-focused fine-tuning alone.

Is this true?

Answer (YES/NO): NO